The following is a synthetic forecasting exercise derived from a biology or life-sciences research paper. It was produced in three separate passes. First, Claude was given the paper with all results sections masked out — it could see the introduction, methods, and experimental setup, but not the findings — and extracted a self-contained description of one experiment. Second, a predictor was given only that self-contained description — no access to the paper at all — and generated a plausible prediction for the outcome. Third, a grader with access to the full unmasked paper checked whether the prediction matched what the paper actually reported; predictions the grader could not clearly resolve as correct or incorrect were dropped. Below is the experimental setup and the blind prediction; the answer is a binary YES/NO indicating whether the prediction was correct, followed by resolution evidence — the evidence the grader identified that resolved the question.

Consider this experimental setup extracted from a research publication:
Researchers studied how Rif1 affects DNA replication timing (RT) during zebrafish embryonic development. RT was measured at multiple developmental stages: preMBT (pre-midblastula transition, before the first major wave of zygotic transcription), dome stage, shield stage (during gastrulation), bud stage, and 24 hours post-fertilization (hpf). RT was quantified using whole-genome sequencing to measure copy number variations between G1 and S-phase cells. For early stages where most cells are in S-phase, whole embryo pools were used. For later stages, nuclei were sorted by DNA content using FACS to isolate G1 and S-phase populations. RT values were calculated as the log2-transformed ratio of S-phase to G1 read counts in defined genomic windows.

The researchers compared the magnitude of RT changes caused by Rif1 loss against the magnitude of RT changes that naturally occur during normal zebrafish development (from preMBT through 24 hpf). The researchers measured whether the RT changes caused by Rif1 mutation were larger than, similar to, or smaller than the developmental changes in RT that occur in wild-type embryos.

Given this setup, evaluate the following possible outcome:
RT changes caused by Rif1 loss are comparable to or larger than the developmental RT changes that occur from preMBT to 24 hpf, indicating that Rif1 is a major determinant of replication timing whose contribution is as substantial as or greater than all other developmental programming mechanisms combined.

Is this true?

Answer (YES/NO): NO